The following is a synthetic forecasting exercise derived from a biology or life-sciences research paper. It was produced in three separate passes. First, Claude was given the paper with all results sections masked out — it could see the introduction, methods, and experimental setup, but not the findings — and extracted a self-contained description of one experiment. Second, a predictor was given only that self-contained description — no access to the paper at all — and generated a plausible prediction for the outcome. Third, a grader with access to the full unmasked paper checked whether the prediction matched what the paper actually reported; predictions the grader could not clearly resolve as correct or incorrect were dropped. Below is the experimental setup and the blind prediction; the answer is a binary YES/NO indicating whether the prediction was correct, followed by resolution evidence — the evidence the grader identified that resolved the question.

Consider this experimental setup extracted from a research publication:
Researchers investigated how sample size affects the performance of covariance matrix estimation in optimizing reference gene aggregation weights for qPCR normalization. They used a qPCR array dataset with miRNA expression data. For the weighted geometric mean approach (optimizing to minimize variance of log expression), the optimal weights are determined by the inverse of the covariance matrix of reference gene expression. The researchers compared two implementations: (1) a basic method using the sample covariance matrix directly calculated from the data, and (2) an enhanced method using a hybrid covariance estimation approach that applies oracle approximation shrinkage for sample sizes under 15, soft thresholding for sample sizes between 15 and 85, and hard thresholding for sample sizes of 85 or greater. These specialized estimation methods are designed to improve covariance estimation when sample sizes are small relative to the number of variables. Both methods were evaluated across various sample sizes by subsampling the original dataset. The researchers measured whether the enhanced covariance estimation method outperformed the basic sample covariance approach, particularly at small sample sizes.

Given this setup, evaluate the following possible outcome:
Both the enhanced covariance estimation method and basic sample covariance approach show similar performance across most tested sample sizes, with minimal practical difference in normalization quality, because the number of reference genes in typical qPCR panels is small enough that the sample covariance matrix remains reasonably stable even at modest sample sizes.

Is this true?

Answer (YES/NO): NO